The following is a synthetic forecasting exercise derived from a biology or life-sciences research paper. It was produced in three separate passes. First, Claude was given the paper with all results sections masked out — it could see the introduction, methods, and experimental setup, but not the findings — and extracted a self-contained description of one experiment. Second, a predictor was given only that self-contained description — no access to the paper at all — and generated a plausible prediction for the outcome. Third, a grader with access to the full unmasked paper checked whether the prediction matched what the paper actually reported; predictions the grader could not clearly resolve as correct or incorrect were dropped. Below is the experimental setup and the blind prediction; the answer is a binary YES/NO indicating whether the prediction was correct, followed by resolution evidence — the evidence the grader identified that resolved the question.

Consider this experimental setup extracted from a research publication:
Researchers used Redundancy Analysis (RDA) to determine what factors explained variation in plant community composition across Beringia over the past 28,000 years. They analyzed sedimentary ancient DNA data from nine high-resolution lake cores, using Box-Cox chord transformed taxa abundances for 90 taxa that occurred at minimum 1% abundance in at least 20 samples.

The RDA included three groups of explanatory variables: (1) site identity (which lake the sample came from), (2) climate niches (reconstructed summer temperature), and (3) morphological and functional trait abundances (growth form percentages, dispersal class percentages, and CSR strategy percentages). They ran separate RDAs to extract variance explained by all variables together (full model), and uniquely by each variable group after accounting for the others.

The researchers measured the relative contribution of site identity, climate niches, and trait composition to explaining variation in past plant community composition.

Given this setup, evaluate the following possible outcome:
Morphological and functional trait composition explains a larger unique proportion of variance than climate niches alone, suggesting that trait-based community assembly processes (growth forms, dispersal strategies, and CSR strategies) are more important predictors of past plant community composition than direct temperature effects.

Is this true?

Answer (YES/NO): NO